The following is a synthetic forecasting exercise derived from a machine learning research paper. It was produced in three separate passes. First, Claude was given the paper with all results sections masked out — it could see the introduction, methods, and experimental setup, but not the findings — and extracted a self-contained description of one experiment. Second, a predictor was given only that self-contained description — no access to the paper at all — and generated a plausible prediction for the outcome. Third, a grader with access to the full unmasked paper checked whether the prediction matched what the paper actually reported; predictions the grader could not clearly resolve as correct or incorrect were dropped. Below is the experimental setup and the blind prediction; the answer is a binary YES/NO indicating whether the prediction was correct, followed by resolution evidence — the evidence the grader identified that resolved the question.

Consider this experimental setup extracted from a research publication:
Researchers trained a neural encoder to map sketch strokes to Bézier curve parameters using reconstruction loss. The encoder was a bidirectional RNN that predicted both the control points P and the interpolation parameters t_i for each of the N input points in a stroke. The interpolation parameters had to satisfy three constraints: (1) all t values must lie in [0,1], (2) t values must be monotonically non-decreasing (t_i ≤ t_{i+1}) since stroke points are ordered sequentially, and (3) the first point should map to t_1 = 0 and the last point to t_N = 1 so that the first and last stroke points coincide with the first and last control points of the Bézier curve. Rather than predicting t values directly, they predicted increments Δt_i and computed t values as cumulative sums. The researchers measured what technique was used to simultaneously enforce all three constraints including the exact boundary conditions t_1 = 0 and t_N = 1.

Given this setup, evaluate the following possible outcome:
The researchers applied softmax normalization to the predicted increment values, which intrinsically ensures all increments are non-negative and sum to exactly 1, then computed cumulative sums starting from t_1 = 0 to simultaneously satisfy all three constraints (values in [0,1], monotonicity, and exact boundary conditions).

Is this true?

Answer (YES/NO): YES